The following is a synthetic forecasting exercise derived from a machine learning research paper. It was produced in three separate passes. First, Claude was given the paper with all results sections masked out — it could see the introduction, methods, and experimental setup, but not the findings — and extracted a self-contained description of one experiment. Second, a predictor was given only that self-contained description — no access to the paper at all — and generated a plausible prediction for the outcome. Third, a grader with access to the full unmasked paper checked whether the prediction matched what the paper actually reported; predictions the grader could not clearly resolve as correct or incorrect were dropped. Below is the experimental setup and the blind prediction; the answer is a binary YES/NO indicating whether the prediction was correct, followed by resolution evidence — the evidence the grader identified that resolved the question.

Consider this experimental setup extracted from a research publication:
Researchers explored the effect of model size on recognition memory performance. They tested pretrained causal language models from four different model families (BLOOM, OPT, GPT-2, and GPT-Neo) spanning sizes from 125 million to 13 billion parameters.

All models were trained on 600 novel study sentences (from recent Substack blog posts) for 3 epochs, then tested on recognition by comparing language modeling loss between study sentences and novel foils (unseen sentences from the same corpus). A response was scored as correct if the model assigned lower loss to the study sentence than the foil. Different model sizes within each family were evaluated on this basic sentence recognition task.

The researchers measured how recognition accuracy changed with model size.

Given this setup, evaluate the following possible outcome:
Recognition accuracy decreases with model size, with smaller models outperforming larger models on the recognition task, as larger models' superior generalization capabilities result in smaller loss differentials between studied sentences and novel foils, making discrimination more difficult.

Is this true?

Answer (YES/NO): NO